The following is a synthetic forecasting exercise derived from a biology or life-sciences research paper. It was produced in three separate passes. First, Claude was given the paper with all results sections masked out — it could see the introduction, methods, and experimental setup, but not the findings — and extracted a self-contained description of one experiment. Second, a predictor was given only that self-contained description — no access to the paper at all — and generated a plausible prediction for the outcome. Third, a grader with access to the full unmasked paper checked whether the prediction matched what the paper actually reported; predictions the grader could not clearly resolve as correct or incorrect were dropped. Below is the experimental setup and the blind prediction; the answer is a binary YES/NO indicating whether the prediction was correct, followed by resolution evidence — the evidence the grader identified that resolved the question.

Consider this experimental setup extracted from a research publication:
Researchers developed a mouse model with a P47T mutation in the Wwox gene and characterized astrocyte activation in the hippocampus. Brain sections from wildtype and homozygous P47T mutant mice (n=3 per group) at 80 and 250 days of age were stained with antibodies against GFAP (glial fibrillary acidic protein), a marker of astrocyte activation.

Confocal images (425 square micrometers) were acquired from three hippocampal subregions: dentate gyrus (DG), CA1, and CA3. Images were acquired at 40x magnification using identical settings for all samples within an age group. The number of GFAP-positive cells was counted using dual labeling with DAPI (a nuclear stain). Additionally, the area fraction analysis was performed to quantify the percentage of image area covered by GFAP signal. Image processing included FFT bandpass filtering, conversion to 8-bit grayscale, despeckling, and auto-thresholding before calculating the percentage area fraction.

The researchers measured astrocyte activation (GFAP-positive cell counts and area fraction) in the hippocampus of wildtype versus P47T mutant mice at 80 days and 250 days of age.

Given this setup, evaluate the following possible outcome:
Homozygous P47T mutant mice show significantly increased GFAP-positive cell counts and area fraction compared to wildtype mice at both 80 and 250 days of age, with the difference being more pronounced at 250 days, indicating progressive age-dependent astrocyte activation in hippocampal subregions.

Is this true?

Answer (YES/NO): YES